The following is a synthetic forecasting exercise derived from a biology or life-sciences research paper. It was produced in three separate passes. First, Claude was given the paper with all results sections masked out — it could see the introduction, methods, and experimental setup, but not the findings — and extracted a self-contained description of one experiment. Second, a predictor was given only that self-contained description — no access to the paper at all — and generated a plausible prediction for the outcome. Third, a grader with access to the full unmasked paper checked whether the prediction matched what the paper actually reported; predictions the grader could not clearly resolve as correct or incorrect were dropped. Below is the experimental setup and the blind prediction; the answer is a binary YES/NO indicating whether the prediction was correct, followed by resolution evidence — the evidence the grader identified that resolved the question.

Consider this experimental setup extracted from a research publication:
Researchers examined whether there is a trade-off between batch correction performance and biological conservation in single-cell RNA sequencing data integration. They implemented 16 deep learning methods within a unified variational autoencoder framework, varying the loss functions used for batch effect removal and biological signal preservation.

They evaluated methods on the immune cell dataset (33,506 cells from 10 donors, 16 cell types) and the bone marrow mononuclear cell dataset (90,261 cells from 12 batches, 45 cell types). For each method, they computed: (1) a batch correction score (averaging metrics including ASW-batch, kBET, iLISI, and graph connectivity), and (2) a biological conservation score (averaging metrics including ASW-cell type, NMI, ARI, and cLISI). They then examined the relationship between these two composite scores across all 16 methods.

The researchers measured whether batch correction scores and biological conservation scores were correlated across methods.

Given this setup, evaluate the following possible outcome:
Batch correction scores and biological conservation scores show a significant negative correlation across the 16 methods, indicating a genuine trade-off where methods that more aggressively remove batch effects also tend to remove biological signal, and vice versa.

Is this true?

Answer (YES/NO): NO